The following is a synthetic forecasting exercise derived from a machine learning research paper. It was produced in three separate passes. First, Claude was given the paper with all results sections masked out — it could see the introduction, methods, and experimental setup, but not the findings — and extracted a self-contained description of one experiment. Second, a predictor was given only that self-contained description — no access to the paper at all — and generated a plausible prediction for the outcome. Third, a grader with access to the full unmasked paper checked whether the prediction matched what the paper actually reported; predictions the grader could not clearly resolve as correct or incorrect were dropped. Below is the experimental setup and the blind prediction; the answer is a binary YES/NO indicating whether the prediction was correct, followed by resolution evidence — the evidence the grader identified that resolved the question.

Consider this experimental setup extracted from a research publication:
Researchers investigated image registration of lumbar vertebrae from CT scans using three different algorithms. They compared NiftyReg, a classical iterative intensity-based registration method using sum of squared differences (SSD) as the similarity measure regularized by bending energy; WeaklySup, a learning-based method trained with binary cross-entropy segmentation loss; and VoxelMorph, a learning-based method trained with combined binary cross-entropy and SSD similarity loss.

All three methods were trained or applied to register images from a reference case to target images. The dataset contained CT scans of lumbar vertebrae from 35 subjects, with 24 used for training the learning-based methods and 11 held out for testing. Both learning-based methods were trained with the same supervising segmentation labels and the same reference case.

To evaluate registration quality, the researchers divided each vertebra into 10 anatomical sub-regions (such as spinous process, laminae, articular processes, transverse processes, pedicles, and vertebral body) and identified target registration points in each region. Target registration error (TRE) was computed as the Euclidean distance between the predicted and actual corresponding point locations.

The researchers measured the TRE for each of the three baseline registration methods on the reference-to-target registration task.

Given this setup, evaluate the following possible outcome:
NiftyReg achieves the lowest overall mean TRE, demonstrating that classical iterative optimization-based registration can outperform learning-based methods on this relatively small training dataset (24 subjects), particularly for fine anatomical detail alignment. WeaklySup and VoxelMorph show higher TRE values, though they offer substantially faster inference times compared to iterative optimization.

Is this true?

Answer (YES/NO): NO